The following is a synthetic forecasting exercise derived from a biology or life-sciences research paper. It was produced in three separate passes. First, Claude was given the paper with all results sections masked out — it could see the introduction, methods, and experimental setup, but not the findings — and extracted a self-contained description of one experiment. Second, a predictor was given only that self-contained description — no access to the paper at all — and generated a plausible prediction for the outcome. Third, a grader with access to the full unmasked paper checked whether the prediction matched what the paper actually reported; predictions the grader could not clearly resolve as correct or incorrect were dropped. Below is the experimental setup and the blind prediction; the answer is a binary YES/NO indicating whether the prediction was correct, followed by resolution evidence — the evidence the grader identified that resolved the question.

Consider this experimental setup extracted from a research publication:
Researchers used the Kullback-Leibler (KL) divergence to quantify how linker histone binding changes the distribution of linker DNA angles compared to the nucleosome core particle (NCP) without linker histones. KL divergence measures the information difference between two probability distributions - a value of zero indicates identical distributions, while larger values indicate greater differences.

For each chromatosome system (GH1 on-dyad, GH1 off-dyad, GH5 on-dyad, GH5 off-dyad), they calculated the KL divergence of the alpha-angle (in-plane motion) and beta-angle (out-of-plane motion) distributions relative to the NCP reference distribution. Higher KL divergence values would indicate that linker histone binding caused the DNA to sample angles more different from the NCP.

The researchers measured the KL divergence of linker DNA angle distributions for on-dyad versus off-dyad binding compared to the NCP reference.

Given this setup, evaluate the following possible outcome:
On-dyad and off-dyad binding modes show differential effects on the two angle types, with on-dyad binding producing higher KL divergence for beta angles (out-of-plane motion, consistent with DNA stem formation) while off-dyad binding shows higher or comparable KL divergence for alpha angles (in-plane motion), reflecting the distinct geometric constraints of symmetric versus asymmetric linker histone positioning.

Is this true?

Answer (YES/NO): NO